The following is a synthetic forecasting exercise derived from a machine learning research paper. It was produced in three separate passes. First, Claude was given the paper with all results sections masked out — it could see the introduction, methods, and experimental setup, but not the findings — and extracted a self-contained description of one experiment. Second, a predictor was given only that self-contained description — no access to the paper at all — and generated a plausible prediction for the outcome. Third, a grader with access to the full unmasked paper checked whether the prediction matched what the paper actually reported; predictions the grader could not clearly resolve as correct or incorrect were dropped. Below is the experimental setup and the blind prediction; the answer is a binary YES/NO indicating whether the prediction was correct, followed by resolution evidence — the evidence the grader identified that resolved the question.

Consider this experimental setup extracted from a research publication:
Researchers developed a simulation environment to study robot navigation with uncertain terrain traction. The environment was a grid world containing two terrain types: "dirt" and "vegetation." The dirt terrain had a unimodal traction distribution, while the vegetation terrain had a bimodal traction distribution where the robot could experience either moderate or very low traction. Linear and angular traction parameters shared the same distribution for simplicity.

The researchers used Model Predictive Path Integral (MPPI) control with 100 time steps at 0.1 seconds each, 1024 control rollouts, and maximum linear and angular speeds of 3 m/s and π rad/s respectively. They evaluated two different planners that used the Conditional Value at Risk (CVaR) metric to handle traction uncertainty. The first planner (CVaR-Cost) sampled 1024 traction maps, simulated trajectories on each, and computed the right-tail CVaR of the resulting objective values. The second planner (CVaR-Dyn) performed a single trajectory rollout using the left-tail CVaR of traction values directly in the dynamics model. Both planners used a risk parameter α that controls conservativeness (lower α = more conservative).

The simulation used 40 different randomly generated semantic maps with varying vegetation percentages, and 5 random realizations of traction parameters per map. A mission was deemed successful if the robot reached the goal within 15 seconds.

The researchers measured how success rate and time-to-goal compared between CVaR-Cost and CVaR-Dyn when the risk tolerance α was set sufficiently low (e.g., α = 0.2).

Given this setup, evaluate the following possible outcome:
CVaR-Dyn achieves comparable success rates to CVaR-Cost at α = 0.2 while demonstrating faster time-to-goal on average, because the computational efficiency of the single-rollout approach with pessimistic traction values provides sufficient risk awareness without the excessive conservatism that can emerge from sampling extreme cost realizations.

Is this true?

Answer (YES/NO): NO